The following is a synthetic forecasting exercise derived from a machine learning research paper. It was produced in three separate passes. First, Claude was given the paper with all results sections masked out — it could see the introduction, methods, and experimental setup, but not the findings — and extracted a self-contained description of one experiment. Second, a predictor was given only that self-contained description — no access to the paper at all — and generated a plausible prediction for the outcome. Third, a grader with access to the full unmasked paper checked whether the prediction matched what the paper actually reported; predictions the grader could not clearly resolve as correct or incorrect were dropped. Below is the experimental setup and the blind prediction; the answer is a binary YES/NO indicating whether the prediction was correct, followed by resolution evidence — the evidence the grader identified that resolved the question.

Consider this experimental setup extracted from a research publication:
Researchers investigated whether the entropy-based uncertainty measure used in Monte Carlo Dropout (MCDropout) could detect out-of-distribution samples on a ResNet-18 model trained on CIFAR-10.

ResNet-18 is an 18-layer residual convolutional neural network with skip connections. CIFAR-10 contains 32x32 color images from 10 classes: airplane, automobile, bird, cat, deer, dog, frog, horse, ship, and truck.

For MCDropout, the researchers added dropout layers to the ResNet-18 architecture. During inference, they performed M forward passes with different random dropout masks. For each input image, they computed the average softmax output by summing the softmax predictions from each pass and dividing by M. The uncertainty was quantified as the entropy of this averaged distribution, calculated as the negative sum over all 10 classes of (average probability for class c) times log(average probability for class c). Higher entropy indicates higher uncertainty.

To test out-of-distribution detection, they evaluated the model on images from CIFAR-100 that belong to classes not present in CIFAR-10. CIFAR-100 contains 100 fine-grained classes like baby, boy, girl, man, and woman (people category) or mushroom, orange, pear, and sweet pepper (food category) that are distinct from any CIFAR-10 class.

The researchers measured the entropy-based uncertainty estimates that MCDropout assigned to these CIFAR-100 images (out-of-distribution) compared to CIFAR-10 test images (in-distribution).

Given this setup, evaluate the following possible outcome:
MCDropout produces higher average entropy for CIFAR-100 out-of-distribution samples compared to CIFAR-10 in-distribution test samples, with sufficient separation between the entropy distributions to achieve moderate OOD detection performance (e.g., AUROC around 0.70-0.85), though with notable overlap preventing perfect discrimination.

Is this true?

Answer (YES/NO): NO